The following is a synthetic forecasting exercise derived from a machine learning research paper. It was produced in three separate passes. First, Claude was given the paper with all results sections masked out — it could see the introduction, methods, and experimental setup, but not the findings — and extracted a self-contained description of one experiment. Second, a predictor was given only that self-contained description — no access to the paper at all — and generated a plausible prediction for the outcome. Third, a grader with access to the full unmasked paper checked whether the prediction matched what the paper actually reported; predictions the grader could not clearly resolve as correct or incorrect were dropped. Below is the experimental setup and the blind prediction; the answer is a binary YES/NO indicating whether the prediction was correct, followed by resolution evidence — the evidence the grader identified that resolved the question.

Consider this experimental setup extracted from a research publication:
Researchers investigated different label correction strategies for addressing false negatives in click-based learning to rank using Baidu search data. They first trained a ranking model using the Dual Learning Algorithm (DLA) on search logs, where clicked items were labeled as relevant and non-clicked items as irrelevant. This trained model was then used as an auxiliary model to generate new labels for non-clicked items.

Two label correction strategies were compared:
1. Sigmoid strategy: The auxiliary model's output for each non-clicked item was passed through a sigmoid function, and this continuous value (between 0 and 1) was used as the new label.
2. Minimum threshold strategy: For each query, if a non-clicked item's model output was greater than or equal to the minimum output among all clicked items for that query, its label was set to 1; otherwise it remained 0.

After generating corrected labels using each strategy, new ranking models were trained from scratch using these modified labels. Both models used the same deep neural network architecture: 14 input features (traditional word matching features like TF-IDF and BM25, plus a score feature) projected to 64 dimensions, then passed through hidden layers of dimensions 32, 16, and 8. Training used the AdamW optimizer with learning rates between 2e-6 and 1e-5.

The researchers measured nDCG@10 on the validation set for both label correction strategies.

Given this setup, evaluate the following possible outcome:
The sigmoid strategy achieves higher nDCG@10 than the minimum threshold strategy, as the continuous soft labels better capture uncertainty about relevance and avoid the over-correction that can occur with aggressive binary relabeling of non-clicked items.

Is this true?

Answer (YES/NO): YES